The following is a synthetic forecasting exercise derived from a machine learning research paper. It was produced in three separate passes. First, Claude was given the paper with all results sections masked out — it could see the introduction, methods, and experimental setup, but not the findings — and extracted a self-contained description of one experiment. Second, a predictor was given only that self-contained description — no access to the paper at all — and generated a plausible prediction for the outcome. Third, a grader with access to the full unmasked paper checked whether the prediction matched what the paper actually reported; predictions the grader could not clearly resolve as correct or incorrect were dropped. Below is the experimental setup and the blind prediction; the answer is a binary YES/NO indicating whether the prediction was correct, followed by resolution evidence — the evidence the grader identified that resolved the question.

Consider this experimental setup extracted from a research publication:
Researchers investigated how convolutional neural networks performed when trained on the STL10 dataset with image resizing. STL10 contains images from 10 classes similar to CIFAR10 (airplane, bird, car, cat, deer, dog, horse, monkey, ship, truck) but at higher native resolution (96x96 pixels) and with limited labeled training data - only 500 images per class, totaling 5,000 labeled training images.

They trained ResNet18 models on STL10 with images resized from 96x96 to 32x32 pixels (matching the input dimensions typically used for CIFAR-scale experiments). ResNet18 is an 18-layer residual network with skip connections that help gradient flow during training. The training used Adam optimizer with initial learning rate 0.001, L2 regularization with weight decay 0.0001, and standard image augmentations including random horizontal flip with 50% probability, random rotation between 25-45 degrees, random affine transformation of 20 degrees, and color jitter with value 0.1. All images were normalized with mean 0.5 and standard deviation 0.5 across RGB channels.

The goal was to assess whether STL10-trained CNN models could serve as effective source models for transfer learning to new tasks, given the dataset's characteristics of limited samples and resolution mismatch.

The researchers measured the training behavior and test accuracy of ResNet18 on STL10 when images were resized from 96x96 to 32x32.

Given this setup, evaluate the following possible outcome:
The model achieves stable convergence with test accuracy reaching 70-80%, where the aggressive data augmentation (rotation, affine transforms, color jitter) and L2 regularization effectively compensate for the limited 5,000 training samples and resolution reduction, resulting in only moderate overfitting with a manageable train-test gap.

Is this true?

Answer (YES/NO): NO